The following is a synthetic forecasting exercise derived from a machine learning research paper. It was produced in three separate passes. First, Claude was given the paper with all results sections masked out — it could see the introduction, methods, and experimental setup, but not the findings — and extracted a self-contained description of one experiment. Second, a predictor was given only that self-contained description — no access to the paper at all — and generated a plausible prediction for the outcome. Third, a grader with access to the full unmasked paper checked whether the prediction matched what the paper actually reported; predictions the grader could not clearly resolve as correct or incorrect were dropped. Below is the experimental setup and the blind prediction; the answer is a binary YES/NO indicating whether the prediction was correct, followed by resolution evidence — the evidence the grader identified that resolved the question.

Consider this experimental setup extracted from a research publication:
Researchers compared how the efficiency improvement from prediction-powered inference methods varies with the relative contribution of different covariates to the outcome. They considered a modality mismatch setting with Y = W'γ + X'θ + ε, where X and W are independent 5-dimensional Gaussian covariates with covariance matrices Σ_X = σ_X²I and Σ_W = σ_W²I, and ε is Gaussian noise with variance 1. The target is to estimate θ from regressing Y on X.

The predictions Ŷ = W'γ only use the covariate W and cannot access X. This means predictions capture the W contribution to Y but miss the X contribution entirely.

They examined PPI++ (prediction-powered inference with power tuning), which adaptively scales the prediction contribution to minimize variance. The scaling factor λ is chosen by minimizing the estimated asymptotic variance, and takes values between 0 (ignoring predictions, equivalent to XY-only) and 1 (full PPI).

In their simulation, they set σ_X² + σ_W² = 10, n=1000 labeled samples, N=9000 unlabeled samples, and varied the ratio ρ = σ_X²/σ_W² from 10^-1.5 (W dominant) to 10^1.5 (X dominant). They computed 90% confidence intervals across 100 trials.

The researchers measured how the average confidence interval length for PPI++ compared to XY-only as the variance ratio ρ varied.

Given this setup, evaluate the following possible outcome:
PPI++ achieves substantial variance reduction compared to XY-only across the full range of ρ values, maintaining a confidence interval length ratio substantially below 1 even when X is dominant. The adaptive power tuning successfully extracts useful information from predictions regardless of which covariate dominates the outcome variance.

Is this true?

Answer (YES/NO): NO